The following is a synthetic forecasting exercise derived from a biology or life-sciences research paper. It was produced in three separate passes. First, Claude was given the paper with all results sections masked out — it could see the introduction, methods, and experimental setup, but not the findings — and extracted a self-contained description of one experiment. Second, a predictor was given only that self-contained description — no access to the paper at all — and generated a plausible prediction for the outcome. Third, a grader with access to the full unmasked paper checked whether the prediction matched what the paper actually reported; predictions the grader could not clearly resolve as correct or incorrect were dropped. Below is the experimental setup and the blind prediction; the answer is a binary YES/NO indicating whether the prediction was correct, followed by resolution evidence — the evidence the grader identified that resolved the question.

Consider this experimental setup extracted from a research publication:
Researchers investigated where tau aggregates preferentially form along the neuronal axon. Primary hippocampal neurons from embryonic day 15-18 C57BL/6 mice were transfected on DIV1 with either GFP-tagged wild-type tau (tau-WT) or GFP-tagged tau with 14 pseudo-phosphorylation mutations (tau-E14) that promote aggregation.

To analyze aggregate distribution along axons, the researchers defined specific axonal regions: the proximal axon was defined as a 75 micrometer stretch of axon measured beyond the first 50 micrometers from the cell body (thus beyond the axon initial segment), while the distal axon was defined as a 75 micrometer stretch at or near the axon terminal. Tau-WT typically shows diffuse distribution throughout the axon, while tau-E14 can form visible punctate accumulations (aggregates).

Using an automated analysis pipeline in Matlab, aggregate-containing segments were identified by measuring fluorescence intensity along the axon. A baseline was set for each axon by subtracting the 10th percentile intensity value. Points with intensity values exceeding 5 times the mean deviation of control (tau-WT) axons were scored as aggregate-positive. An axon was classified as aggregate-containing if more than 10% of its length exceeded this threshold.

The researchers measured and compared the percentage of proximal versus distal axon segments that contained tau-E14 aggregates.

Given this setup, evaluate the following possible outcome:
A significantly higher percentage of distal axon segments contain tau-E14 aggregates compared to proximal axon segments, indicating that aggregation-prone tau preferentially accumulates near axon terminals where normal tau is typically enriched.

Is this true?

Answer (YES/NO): YES